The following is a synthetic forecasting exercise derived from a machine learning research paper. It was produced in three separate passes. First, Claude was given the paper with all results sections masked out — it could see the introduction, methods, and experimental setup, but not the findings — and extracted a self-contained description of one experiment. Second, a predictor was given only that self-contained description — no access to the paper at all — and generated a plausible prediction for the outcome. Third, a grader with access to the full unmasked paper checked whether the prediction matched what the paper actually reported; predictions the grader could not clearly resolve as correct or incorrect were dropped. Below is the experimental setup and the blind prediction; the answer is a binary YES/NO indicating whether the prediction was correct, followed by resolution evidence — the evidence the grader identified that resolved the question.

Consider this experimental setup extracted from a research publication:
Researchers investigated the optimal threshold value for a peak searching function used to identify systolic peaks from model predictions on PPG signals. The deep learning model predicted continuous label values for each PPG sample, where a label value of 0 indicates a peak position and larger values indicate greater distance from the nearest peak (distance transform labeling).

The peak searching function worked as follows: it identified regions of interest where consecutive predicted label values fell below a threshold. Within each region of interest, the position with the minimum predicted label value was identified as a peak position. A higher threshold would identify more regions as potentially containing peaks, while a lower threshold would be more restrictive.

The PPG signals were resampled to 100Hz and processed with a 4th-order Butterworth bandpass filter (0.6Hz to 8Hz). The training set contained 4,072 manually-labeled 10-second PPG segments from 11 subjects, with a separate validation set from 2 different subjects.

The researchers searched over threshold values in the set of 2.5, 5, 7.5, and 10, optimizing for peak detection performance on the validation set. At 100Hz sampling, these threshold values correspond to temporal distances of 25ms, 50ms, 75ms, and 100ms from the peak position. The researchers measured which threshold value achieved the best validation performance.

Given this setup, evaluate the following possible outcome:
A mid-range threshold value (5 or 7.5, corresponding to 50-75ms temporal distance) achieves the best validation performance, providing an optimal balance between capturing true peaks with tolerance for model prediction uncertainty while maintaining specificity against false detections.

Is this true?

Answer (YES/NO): YES